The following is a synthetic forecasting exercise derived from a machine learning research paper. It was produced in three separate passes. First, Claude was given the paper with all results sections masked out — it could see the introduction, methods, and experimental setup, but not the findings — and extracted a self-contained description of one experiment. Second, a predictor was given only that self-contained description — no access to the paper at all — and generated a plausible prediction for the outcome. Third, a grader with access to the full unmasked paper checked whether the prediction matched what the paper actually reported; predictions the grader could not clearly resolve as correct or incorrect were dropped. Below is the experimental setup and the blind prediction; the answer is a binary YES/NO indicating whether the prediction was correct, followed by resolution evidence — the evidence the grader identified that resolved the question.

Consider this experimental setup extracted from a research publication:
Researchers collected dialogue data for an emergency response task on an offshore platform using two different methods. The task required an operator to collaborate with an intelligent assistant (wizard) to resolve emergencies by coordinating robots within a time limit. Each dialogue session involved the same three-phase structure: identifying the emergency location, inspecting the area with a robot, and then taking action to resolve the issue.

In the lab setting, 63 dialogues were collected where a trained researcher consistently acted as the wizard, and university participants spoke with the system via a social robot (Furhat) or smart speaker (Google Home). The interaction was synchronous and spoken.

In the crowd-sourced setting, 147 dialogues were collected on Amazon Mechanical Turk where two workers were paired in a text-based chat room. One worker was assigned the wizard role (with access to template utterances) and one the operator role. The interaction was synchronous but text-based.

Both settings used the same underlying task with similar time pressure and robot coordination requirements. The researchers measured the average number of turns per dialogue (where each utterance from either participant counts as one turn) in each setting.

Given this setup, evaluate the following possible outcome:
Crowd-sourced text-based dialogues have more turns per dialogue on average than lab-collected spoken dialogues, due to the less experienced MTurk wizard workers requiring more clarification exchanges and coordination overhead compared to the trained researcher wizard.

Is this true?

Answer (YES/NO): NO